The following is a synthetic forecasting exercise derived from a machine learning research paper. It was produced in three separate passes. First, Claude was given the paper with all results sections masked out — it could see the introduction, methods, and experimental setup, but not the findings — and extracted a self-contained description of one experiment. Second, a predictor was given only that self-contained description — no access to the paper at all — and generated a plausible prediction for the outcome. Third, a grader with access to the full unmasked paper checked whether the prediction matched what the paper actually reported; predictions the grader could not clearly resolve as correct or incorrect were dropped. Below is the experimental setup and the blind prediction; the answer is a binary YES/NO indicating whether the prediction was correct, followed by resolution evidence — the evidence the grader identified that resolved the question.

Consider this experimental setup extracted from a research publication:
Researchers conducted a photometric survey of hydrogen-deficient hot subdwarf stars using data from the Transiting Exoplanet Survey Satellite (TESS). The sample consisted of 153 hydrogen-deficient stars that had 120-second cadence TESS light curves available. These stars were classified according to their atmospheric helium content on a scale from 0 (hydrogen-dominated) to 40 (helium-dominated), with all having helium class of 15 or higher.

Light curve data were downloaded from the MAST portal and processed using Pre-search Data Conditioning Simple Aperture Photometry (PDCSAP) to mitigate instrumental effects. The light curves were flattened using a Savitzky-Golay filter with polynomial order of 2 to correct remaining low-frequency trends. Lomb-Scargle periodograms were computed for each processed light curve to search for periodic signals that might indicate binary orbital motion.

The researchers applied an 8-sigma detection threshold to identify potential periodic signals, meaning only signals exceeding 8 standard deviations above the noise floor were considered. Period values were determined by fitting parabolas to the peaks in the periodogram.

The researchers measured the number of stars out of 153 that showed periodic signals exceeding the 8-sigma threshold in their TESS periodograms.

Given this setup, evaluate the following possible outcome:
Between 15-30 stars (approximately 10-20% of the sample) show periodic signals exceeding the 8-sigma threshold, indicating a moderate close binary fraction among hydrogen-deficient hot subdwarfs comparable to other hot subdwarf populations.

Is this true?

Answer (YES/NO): NO